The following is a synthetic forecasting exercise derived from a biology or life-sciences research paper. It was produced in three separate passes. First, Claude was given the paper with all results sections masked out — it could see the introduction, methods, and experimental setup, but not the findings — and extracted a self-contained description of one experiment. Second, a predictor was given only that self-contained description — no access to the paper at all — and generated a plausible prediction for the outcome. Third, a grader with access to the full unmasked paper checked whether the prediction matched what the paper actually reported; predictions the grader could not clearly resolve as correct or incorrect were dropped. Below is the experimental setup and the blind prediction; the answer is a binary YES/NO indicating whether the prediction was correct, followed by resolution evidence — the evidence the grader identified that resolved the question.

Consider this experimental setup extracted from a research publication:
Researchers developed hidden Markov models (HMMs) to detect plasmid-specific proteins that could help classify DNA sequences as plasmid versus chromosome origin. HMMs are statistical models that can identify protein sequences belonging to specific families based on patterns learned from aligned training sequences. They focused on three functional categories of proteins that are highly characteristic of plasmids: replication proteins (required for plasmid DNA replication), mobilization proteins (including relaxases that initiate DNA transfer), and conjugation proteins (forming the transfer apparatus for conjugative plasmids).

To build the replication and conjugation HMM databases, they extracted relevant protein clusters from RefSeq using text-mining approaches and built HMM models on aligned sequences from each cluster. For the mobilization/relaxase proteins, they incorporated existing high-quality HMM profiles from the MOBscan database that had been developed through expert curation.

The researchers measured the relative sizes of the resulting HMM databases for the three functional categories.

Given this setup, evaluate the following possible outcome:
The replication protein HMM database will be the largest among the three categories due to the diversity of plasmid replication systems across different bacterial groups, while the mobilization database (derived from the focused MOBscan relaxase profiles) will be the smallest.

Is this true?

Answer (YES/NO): NO